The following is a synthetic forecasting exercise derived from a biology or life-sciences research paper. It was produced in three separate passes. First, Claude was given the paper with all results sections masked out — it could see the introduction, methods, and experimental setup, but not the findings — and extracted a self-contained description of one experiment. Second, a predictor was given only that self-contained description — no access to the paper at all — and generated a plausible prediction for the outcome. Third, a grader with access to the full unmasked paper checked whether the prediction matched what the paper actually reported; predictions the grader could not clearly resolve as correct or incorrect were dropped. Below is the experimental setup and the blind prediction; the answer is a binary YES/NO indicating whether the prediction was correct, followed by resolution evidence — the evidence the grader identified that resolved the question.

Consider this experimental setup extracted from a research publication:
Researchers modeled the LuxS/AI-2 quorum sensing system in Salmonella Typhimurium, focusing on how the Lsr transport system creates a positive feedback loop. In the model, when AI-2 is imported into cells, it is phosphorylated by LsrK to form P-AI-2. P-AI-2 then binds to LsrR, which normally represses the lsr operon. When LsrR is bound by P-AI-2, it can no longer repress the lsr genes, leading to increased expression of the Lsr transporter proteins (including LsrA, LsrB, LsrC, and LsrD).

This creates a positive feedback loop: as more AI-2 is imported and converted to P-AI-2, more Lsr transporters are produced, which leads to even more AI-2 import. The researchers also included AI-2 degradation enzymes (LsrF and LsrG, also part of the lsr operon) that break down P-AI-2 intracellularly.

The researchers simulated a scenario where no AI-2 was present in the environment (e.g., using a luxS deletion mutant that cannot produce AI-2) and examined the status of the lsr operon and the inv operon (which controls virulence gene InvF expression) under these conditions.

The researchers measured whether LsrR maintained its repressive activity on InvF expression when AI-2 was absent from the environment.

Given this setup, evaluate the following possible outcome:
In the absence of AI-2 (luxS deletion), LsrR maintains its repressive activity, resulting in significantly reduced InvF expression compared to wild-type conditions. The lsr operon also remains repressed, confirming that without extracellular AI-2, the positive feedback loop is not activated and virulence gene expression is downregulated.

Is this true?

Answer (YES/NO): YES